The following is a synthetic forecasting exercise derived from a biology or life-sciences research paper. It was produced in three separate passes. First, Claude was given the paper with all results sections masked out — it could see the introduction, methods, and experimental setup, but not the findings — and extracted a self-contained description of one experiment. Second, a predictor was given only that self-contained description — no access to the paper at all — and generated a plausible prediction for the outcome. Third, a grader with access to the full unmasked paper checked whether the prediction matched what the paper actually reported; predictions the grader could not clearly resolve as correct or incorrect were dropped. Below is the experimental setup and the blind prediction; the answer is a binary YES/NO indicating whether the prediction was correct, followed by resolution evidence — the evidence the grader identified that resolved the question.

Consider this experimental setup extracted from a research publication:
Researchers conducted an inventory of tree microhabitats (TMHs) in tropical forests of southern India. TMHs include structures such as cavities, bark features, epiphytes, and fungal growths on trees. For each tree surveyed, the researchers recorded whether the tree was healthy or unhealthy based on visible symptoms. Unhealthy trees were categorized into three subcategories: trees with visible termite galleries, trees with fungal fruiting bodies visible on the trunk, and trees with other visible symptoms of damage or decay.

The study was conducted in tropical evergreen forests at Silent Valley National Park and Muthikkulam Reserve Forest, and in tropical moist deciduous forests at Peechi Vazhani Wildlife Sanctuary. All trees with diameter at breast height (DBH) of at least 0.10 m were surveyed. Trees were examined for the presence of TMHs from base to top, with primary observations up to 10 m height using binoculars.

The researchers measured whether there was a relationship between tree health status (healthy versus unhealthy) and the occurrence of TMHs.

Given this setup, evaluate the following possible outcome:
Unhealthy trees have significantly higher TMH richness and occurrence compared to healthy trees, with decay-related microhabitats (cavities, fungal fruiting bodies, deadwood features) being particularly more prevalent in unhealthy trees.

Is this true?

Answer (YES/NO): NO